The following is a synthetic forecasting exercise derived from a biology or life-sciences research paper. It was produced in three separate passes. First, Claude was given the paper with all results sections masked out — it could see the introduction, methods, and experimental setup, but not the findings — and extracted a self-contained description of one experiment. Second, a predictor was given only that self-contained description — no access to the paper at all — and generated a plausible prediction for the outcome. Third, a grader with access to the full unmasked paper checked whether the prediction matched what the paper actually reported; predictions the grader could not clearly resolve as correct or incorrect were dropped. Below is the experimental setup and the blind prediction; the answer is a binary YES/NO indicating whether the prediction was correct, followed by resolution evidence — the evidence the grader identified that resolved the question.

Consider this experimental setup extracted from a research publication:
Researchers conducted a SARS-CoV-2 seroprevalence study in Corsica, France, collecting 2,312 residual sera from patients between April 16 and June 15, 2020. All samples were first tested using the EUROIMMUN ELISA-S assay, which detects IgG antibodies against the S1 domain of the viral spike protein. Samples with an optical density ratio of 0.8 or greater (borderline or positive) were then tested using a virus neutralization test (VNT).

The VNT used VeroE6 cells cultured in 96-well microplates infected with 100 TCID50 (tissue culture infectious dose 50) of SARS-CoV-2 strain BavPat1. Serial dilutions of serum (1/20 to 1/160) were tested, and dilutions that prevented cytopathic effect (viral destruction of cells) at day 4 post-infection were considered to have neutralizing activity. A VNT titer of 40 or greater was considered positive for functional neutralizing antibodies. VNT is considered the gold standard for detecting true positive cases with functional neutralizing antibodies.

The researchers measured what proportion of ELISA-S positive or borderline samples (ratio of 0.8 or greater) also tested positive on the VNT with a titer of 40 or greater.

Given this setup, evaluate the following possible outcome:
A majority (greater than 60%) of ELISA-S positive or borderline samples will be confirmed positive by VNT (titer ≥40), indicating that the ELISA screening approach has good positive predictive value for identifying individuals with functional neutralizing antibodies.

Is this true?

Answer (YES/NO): NO